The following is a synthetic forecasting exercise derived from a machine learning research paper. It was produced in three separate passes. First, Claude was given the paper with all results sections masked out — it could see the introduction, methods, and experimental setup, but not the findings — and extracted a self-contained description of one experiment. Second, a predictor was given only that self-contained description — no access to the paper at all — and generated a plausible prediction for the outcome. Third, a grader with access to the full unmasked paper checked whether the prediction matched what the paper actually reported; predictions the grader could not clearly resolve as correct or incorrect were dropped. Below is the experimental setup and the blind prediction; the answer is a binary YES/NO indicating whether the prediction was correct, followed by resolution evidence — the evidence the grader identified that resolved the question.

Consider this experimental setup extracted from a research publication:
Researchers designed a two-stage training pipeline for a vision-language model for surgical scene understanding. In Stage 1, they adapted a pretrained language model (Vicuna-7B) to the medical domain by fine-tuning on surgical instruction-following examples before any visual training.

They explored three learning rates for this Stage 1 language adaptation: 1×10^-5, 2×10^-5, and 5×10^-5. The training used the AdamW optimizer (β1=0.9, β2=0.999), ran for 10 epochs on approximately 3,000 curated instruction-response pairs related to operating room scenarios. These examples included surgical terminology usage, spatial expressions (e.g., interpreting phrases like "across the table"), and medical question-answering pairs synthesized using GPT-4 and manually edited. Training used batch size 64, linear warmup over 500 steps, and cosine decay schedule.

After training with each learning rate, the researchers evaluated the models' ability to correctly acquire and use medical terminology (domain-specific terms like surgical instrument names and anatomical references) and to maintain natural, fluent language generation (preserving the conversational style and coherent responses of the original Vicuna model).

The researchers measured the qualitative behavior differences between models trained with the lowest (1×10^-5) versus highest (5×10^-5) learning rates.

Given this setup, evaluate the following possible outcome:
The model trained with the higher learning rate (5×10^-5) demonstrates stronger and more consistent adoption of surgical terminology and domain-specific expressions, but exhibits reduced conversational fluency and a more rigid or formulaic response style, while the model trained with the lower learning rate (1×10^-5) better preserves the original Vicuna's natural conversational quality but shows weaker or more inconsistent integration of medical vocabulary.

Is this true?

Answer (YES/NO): YES